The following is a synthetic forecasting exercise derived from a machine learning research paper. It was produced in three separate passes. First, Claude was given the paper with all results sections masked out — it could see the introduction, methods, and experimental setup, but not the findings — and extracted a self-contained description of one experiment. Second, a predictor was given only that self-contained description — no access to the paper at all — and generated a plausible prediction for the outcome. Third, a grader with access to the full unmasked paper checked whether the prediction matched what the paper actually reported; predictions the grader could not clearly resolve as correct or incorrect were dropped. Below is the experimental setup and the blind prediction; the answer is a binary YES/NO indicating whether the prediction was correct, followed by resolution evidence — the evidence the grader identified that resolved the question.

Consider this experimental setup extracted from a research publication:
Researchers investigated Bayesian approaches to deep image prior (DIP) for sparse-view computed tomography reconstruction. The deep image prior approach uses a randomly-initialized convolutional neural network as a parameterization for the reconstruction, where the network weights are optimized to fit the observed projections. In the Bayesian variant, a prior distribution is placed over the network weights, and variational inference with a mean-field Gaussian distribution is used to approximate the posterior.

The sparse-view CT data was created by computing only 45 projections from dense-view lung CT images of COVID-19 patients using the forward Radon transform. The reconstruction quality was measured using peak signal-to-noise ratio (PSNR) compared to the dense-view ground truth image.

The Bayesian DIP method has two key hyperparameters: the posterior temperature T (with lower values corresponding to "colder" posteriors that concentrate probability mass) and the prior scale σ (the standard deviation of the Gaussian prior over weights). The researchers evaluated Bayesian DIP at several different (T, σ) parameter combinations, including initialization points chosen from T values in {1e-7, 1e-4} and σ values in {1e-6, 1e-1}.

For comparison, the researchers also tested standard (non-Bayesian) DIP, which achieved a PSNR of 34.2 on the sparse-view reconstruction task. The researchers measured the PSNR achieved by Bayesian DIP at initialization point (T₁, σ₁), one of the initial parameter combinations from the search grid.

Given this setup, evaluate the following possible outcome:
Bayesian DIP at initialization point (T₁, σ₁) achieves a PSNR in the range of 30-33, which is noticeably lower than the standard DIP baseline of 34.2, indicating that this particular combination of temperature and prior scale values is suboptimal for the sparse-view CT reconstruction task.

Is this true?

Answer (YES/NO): NO